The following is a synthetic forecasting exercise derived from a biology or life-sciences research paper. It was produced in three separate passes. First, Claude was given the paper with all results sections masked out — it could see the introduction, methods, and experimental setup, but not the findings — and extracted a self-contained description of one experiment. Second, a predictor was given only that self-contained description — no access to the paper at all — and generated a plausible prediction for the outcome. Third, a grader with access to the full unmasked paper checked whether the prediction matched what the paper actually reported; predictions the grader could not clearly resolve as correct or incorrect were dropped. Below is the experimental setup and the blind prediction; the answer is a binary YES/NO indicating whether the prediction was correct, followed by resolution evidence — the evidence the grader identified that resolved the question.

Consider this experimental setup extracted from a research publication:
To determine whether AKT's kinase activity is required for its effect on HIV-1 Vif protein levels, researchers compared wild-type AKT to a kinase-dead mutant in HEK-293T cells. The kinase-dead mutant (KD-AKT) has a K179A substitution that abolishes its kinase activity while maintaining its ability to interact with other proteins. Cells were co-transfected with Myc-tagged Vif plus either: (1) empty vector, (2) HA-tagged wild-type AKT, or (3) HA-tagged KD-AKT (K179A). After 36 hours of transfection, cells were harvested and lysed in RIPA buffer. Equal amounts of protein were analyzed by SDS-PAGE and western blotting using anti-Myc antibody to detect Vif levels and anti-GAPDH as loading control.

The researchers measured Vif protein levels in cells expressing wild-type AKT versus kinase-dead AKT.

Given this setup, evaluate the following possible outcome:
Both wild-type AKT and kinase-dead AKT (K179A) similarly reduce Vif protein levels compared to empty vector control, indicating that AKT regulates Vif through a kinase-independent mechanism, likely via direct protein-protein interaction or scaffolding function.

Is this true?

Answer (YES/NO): NO